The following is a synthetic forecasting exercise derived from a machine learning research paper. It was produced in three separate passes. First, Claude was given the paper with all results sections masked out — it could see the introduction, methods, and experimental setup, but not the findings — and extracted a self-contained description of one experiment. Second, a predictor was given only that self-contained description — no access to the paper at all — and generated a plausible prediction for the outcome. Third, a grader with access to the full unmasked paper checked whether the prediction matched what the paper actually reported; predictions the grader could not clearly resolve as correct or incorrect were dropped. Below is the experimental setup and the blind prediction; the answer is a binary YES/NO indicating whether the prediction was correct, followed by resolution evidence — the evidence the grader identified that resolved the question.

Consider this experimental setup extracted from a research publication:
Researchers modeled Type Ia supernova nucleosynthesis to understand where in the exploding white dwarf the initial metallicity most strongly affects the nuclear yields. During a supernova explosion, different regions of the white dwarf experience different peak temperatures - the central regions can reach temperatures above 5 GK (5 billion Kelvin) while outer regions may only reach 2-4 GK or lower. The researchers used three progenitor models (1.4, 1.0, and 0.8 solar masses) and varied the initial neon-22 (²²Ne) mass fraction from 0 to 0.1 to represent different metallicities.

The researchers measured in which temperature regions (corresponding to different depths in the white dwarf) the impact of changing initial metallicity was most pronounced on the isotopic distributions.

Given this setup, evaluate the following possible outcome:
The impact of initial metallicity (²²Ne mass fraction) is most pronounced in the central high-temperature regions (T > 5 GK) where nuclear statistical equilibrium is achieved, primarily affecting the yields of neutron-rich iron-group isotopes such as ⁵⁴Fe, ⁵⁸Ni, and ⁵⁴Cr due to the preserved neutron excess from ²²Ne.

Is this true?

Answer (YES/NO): NO